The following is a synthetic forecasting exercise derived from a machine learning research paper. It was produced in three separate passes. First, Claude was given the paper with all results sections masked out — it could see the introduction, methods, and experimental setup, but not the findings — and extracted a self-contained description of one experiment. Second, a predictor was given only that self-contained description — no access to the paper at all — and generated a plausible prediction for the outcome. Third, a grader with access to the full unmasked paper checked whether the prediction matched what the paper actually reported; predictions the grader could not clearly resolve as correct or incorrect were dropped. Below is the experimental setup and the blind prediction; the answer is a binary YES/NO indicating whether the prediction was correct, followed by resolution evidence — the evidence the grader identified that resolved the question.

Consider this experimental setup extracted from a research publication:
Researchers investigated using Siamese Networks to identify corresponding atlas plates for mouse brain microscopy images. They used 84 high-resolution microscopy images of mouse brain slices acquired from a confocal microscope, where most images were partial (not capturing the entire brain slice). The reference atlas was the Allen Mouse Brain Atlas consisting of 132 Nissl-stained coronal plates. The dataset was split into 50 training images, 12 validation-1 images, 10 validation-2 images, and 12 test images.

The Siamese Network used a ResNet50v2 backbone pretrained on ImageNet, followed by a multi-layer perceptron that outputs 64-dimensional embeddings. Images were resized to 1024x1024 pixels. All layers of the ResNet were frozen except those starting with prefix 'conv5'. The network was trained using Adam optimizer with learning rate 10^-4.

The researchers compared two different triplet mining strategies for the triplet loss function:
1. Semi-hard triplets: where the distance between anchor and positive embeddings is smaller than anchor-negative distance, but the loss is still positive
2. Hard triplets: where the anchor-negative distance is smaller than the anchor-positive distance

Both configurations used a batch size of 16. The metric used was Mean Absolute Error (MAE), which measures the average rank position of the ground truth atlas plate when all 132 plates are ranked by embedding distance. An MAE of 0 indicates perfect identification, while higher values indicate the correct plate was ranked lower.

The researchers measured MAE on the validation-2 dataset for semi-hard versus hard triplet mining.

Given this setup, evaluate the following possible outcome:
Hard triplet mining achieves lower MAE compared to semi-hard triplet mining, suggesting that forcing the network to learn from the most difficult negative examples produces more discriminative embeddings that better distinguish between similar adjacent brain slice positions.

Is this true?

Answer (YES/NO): NO